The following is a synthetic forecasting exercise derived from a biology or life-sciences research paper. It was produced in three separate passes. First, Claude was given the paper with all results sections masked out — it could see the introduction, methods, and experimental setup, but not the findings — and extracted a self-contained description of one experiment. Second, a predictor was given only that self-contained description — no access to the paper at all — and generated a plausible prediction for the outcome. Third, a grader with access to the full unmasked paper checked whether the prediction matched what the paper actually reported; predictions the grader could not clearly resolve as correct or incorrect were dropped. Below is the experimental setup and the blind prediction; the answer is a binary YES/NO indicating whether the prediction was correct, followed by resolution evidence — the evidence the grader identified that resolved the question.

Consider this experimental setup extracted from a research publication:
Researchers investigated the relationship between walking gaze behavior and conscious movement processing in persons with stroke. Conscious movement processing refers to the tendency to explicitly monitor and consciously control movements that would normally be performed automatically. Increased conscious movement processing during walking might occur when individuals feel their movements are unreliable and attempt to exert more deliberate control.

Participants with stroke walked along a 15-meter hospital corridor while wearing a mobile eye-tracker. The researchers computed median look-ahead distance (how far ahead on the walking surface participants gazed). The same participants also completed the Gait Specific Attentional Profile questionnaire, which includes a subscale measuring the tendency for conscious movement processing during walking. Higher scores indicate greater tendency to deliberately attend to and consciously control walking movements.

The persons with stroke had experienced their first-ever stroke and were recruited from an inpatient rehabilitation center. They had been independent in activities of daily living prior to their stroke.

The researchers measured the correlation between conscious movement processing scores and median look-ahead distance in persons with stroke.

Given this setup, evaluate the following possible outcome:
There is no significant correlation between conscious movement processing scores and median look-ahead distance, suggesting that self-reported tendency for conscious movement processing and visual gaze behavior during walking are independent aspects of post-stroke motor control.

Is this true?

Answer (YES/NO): YES